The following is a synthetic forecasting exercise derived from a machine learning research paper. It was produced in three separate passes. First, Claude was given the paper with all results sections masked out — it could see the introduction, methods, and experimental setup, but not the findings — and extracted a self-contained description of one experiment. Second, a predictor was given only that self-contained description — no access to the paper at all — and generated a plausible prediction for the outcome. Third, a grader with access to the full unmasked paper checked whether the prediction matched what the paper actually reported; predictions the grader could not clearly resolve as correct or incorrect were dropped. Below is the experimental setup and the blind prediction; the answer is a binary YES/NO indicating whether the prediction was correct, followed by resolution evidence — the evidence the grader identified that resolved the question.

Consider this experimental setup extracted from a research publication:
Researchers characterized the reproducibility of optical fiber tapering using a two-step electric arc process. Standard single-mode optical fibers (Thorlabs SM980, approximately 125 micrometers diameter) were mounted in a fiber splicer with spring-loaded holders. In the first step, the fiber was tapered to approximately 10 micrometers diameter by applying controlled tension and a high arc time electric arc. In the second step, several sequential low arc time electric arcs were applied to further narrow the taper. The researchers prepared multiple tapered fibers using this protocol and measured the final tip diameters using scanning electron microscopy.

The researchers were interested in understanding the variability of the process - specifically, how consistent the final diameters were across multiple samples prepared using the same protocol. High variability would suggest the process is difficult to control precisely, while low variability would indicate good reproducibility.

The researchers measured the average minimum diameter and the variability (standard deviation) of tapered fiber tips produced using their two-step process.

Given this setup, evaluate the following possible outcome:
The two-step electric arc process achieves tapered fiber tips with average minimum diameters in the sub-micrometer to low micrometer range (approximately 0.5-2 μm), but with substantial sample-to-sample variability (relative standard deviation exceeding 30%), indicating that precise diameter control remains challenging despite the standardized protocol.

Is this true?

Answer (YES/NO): YES